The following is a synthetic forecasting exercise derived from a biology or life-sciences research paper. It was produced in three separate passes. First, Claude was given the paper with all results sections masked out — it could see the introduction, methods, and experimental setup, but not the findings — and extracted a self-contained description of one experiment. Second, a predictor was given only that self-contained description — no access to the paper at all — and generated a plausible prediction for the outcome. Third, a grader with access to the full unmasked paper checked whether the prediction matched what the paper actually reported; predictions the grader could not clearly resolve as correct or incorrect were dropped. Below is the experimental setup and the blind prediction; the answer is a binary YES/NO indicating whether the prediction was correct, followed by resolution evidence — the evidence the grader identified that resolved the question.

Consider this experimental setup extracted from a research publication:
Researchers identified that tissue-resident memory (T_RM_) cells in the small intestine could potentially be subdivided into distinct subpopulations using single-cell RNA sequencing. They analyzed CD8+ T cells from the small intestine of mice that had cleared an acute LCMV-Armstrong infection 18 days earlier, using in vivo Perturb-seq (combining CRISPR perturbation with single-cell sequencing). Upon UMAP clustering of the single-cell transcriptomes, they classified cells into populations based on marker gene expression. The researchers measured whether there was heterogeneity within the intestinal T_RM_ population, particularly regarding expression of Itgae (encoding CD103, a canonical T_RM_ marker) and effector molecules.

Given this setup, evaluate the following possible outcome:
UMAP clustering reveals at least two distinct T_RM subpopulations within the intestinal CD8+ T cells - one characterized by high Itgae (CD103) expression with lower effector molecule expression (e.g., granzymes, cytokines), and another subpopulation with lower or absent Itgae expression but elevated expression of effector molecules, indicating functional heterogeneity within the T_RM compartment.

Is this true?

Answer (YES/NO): YES